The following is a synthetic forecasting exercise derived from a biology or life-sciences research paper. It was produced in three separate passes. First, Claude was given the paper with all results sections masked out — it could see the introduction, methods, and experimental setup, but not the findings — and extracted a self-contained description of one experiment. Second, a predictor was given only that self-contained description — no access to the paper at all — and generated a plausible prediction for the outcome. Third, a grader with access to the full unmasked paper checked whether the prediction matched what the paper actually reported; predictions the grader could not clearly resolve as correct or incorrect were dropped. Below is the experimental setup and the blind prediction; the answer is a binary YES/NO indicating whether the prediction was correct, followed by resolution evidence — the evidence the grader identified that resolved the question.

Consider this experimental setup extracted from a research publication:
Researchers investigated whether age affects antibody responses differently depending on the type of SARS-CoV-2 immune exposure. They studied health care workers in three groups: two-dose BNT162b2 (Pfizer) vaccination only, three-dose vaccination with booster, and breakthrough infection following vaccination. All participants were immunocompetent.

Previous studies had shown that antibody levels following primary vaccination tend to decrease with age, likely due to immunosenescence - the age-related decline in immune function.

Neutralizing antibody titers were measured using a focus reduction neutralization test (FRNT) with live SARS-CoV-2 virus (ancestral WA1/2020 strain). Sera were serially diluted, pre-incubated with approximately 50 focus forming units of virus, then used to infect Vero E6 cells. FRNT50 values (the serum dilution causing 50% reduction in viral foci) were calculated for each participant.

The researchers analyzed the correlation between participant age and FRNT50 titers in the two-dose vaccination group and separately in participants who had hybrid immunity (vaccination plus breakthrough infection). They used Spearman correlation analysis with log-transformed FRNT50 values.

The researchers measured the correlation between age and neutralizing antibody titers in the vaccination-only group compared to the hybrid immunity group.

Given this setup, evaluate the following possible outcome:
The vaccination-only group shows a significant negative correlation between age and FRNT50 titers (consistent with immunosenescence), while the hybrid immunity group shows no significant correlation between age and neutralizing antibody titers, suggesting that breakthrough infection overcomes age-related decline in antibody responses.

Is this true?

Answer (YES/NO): YES